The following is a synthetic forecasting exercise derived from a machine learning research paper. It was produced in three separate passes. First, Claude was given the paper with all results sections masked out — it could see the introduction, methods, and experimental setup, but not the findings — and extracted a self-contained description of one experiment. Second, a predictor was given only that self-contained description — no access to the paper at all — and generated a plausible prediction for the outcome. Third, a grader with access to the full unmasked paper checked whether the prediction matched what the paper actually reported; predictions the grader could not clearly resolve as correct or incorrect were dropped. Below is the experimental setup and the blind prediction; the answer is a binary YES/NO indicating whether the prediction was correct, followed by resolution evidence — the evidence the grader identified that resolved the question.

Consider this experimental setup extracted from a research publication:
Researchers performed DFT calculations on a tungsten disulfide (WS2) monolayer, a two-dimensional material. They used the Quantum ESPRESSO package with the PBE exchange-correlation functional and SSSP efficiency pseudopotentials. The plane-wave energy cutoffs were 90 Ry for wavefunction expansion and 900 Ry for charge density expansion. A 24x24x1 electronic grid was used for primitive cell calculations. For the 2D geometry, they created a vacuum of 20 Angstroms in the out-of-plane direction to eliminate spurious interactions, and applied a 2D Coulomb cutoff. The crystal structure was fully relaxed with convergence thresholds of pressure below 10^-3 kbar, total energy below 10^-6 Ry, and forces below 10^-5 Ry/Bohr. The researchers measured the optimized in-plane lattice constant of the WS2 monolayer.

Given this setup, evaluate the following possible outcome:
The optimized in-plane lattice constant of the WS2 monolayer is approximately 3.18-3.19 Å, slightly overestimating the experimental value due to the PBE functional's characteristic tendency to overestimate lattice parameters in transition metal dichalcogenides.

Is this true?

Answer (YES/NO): YES